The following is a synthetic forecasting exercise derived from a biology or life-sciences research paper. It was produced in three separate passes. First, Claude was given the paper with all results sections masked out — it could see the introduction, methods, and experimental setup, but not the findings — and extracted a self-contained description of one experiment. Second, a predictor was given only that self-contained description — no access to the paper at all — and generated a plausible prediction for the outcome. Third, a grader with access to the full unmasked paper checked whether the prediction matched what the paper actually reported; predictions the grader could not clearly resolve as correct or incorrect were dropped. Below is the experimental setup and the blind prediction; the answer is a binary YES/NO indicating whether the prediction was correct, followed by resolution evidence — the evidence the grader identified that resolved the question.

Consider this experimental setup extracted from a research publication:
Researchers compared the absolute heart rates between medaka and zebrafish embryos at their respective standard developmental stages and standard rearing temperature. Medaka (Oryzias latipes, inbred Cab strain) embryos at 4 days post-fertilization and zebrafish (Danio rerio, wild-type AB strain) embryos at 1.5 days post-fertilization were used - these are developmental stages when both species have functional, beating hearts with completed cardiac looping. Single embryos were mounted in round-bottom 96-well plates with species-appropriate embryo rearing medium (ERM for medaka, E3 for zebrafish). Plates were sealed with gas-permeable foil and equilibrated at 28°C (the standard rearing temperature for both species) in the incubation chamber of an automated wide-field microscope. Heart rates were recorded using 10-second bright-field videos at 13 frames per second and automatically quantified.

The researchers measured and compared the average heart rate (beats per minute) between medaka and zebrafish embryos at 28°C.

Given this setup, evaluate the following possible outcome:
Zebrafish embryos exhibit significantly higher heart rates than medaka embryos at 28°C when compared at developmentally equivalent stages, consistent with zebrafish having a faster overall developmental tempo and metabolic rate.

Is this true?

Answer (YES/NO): YES